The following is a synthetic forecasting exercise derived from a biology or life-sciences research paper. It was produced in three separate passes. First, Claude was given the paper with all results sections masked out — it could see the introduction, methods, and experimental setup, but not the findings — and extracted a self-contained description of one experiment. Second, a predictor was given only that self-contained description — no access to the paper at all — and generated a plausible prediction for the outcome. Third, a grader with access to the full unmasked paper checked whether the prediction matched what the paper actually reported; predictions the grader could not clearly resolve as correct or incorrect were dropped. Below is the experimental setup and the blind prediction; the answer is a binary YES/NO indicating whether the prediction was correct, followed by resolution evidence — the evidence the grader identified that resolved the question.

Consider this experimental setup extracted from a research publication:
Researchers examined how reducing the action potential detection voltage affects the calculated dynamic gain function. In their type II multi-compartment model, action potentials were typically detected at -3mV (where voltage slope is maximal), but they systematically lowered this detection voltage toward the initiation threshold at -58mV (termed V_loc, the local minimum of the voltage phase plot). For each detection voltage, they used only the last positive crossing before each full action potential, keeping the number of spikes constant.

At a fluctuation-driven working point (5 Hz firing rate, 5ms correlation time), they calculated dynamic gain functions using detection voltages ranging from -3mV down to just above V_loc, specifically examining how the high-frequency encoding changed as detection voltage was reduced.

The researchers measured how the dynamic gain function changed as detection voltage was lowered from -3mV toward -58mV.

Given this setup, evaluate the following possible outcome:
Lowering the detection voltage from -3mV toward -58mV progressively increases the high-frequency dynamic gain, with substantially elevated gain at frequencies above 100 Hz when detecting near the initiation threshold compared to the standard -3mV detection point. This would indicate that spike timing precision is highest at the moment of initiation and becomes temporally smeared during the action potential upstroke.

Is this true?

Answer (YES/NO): NO